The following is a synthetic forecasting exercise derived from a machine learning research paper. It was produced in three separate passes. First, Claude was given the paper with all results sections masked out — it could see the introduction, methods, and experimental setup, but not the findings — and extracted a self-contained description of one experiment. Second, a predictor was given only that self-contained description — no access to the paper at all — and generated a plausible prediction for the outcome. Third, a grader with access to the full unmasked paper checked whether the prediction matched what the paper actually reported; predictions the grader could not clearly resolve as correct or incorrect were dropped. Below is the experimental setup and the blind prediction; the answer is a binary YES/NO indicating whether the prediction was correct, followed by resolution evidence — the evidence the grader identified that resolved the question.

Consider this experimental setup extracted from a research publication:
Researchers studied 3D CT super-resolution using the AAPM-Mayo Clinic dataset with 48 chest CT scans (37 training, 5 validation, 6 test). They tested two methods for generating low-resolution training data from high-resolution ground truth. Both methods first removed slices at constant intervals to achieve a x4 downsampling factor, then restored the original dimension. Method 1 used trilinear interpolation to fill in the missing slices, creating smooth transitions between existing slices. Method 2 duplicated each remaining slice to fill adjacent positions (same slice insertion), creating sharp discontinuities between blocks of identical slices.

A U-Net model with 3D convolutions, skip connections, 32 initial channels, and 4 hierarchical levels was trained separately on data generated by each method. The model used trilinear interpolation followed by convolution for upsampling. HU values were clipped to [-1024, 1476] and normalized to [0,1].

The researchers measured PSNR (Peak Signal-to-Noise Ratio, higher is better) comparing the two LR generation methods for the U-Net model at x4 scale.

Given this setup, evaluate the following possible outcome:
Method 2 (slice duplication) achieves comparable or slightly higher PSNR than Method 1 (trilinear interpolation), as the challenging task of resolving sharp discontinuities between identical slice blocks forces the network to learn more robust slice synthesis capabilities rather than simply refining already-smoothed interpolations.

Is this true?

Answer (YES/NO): NO